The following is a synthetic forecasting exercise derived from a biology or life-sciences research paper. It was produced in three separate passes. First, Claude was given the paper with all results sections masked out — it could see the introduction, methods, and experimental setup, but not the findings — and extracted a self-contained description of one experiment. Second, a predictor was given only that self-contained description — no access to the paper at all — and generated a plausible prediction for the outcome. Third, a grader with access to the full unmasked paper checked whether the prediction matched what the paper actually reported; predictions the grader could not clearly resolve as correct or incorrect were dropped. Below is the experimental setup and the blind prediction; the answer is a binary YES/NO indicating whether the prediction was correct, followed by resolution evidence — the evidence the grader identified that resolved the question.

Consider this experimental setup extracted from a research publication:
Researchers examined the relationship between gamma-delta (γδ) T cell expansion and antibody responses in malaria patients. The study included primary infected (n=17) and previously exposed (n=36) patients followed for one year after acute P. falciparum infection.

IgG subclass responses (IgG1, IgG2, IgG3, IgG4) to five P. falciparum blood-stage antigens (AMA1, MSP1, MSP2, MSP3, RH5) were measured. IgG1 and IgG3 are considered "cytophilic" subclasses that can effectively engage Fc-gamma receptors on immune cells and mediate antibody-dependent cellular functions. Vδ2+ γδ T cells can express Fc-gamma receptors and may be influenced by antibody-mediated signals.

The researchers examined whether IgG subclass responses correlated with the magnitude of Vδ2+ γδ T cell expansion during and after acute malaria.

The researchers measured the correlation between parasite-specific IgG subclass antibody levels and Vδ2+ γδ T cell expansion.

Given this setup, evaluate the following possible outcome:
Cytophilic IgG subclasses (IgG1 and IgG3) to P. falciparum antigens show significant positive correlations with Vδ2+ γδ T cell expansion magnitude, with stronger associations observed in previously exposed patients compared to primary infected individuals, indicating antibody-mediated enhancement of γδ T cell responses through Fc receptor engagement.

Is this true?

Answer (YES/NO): NO